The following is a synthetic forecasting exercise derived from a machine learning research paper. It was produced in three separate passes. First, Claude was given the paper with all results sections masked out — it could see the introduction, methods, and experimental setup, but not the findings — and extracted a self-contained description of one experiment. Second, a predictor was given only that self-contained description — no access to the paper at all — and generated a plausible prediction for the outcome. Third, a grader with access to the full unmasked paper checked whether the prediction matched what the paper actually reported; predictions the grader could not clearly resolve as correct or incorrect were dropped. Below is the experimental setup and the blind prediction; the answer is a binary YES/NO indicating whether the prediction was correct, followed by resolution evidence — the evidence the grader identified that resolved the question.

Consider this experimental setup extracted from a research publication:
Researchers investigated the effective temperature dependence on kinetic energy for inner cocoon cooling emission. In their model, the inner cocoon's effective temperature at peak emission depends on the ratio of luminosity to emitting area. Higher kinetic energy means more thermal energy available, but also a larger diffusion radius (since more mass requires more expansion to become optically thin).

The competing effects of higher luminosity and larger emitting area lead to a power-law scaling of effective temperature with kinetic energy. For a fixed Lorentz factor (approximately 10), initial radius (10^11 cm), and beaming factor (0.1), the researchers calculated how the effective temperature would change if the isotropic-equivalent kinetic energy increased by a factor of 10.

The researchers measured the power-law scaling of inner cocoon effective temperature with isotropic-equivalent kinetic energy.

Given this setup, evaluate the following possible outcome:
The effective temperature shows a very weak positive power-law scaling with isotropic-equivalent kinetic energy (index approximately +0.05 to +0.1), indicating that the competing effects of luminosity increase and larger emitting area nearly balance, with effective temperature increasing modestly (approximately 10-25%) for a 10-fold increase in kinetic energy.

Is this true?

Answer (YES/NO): NO